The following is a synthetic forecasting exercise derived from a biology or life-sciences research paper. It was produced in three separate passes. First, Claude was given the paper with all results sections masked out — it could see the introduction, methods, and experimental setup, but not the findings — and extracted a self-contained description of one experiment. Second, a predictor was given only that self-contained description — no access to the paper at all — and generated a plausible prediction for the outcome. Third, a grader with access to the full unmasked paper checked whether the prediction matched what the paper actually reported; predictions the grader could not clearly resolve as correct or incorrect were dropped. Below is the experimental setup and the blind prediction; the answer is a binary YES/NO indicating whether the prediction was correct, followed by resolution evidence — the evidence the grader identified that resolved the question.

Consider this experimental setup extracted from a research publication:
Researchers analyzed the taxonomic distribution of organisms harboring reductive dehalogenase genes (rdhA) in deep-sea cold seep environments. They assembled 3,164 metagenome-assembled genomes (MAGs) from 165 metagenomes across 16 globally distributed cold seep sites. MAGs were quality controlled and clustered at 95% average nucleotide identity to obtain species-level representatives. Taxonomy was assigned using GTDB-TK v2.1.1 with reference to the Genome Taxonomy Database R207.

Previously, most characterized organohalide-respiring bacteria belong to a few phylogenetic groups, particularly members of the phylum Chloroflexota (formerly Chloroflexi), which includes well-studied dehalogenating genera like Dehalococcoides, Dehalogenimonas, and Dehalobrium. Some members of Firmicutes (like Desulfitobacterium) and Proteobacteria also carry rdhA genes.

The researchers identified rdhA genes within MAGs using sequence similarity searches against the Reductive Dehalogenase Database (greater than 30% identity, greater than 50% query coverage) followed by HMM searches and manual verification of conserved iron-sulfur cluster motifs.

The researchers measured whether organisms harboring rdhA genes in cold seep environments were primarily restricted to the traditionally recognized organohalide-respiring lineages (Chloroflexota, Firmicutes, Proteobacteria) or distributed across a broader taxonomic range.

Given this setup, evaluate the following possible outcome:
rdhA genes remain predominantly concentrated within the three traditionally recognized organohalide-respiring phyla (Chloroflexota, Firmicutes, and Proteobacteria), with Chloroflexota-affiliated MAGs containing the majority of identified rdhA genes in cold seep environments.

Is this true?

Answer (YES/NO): NO